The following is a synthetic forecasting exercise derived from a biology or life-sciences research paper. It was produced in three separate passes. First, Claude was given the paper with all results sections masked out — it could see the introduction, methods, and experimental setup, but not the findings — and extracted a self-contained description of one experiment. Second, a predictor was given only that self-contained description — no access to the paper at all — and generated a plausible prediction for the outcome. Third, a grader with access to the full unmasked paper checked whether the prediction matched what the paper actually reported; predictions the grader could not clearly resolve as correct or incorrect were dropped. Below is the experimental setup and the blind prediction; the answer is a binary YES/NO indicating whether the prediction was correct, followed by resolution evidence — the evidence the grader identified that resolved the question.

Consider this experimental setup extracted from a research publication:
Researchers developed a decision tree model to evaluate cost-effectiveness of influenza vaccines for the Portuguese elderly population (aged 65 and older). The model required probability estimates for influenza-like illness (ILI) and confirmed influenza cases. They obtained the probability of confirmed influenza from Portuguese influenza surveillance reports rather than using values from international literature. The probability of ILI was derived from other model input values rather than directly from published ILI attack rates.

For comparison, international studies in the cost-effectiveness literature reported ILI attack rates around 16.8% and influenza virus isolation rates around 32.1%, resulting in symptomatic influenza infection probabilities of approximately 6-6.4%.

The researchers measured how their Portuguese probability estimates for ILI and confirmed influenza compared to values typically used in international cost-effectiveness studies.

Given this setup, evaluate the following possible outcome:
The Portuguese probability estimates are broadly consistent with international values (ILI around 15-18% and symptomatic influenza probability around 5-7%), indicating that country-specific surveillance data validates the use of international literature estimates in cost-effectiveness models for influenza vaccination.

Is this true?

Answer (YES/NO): NO